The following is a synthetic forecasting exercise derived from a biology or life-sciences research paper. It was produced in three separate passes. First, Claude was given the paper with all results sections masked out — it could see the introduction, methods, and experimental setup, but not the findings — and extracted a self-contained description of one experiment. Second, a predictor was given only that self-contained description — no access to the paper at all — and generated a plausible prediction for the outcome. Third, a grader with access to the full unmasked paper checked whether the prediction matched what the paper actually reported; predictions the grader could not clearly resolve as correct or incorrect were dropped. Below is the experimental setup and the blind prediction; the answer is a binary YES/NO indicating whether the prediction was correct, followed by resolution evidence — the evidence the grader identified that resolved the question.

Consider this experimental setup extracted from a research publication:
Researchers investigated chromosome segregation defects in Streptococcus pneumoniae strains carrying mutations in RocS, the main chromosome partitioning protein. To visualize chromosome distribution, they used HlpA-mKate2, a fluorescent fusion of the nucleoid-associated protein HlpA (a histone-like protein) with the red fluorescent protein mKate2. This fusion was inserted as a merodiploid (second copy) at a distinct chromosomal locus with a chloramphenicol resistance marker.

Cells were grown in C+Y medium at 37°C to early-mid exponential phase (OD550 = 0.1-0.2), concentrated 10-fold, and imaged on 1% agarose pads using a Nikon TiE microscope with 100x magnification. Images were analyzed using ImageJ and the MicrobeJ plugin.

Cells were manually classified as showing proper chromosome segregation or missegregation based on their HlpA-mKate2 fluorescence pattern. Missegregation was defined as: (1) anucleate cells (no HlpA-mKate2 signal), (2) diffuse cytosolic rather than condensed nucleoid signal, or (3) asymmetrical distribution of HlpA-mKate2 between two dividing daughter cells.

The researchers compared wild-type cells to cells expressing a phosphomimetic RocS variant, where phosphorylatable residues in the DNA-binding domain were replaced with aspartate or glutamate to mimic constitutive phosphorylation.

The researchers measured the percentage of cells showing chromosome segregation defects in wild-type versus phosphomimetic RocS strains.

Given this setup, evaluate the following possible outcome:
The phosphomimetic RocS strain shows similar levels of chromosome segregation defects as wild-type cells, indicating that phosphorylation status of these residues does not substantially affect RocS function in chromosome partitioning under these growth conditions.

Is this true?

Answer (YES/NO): NO